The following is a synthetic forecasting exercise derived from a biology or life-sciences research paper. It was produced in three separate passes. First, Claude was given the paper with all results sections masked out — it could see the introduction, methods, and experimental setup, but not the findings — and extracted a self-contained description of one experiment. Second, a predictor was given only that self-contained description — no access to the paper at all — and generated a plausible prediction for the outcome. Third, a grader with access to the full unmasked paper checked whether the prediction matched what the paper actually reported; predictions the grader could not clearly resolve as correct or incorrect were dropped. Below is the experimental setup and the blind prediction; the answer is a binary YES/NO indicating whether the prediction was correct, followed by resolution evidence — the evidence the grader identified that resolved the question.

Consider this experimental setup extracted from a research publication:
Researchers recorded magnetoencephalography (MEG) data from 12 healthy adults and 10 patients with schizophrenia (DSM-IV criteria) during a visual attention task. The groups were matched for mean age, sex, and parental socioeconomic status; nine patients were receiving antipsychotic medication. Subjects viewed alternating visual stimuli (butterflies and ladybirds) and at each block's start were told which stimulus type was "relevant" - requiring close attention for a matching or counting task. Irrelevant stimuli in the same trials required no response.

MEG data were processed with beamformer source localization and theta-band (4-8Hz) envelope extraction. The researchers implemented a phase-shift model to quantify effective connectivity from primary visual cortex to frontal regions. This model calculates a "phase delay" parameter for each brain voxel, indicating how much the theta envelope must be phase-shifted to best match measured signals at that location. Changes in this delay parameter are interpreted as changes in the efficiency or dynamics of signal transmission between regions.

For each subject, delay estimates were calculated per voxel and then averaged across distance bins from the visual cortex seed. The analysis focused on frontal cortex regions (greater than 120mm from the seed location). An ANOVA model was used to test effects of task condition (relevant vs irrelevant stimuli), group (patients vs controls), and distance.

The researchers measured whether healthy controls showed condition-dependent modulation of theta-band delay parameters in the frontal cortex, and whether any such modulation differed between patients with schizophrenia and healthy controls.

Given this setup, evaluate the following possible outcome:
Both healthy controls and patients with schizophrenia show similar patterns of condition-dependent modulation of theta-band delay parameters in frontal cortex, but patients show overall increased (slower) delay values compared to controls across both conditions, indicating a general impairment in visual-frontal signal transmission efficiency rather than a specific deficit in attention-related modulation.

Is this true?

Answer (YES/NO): NO